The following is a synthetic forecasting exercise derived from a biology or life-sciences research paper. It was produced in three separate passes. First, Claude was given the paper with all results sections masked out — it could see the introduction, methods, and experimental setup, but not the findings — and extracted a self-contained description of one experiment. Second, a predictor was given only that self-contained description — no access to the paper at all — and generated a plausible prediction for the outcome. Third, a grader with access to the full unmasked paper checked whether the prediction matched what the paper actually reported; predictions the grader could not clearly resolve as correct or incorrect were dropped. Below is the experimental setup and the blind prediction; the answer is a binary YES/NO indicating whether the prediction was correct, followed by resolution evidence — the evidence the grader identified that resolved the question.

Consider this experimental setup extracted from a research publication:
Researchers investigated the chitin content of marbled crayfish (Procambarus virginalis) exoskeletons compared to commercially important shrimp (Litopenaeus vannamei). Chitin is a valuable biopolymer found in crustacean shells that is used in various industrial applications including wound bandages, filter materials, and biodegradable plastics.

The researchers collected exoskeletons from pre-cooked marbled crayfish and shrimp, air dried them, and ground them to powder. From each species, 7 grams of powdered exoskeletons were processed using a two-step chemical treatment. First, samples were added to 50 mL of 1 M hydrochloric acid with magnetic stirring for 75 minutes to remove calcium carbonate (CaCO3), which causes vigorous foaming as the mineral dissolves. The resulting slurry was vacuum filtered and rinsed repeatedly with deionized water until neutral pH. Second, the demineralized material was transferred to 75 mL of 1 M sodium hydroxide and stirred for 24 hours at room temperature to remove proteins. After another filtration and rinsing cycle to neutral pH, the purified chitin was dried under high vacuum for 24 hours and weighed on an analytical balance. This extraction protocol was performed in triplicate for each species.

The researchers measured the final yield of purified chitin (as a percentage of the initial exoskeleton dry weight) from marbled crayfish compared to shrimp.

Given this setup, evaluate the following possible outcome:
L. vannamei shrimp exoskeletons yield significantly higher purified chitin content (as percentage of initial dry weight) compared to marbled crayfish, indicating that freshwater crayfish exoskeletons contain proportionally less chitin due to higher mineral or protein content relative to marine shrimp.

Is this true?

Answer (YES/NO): NO